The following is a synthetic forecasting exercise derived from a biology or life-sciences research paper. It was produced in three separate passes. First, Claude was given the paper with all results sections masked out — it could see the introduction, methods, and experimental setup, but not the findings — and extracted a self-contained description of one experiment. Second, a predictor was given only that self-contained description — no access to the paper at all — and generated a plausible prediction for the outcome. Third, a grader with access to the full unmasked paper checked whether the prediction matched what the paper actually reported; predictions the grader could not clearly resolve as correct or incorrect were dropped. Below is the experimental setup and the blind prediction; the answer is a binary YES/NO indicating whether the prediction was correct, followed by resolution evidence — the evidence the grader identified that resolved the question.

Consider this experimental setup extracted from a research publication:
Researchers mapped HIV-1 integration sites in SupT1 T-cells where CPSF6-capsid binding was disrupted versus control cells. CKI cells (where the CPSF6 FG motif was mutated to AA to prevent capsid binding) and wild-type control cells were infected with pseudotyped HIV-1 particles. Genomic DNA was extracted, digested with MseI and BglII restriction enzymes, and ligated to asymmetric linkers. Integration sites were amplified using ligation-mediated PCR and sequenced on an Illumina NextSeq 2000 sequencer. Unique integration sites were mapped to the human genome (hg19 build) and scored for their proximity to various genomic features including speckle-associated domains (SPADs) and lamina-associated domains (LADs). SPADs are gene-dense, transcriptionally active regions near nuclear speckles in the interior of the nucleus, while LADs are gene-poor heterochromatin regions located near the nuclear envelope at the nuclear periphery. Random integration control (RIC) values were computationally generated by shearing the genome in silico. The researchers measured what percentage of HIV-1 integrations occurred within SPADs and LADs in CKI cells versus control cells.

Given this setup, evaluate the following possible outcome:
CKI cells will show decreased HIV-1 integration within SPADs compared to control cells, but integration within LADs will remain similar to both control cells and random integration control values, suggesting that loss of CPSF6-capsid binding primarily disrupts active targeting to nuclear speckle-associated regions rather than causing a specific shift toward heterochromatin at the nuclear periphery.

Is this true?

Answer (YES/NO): NO